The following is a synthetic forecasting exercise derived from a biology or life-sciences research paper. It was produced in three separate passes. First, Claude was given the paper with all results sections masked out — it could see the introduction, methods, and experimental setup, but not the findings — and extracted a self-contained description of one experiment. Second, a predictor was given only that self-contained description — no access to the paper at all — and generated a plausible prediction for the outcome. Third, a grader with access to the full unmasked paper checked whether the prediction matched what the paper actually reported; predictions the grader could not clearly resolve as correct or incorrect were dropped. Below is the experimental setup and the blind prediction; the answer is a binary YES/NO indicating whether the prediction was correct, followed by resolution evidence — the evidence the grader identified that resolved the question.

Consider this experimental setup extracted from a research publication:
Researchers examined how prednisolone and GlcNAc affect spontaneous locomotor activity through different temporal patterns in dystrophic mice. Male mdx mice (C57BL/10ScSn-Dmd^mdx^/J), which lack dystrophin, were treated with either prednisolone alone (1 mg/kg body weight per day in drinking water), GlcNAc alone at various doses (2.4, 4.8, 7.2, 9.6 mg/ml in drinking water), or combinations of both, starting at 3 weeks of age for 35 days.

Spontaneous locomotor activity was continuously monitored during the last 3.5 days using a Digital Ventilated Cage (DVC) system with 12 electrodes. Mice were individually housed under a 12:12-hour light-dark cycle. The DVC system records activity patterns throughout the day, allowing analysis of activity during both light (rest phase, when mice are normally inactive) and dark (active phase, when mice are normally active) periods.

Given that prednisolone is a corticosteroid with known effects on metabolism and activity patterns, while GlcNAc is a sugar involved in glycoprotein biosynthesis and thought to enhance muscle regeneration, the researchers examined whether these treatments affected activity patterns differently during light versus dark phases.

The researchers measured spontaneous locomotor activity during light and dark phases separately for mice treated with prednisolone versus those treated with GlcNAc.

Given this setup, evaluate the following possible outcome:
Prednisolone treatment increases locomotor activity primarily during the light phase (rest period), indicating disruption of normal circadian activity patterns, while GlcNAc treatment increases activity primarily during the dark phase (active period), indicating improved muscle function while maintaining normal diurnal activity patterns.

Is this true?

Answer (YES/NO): NO